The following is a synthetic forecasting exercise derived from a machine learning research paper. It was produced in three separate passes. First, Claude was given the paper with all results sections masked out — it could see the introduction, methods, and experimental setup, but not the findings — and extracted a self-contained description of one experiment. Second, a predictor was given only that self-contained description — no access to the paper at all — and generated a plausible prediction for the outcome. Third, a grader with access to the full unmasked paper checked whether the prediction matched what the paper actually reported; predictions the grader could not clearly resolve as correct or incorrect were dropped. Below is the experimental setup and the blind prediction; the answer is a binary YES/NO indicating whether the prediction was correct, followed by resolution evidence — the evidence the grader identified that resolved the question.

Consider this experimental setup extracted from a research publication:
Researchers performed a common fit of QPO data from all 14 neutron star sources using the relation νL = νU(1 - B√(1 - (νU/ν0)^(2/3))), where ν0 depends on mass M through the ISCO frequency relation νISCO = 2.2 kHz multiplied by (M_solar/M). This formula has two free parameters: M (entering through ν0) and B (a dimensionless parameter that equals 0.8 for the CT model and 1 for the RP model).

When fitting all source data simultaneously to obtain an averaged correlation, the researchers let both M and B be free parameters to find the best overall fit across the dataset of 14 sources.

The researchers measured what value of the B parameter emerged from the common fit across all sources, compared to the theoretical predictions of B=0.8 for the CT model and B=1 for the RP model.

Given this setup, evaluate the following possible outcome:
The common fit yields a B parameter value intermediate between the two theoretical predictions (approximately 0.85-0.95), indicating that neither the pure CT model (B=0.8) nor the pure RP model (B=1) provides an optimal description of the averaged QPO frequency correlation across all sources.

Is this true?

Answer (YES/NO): NO